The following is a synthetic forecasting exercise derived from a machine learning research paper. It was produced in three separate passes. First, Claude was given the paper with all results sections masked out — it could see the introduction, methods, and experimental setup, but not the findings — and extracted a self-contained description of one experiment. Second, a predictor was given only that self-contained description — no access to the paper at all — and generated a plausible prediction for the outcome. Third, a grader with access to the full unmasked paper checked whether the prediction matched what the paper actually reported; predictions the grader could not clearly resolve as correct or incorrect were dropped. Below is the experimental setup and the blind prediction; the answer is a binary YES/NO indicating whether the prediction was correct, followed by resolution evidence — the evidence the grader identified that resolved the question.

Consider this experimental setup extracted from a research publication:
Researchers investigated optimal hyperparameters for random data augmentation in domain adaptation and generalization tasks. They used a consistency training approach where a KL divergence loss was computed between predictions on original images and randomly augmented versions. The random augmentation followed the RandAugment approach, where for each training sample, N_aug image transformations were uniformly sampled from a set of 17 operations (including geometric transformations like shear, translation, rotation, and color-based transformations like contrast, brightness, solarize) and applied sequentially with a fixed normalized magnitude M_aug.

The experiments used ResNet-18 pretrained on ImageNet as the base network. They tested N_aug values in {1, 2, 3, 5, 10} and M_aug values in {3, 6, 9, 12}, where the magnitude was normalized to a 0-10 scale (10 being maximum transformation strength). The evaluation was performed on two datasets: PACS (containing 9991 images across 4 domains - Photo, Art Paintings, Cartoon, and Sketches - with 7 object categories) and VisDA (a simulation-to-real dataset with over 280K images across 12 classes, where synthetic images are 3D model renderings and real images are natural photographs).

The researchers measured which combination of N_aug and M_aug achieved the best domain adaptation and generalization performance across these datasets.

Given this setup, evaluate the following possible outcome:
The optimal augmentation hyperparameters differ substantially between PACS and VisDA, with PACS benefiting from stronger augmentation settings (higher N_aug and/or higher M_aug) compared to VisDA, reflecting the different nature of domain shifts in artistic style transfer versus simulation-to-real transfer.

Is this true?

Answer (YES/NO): NO